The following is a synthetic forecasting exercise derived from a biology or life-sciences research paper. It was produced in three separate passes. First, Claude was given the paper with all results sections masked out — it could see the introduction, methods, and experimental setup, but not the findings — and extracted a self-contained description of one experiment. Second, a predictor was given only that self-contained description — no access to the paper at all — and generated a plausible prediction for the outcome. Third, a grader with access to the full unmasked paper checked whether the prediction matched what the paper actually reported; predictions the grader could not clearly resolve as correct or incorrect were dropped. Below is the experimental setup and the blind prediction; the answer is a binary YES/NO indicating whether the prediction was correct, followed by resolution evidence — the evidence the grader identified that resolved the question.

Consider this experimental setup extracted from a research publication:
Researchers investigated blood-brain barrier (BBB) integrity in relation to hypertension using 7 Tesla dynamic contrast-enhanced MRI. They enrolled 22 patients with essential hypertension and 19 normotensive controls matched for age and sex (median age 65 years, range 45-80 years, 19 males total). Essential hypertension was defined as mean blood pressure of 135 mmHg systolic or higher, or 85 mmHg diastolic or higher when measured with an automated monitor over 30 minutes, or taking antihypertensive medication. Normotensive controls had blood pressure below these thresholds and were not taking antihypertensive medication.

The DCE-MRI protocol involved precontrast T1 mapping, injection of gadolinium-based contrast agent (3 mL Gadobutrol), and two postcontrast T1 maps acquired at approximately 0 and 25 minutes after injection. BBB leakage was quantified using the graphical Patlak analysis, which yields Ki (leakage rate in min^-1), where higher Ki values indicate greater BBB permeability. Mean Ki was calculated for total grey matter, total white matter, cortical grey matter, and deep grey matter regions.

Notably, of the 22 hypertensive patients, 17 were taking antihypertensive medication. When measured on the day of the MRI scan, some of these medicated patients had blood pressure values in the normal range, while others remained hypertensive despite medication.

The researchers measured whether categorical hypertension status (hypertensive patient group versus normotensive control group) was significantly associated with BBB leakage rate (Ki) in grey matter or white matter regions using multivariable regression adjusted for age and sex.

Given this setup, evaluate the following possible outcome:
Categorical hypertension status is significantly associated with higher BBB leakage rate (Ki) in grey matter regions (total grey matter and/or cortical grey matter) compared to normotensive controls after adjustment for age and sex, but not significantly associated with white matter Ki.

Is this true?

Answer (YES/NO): NO